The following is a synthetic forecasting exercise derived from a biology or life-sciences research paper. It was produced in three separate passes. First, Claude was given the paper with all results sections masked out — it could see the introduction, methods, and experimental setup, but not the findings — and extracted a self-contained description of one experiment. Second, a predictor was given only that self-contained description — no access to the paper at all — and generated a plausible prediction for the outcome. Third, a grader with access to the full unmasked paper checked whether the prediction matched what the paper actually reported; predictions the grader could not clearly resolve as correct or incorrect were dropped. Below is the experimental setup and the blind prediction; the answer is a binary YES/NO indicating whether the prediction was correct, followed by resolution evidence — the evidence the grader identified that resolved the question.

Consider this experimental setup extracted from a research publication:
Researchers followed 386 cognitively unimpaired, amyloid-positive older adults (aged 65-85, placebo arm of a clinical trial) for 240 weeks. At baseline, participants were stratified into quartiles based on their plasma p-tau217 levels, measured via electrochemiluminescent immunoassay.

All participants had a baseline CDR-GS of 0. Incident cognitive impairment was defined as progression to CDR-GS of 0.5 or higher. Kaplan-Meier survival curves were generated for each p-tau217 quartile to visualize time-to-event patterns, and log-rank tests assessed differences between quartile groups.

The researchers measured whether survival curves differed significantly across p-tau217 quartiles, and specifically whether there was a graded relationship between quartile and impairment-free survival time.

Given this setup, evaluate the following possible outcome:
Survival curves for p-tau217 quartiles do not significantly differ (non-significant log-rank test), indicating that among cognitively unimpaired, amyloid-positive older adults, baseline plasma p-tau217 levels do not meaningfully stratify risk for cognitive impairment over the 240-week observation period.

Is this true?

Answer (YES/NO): NO